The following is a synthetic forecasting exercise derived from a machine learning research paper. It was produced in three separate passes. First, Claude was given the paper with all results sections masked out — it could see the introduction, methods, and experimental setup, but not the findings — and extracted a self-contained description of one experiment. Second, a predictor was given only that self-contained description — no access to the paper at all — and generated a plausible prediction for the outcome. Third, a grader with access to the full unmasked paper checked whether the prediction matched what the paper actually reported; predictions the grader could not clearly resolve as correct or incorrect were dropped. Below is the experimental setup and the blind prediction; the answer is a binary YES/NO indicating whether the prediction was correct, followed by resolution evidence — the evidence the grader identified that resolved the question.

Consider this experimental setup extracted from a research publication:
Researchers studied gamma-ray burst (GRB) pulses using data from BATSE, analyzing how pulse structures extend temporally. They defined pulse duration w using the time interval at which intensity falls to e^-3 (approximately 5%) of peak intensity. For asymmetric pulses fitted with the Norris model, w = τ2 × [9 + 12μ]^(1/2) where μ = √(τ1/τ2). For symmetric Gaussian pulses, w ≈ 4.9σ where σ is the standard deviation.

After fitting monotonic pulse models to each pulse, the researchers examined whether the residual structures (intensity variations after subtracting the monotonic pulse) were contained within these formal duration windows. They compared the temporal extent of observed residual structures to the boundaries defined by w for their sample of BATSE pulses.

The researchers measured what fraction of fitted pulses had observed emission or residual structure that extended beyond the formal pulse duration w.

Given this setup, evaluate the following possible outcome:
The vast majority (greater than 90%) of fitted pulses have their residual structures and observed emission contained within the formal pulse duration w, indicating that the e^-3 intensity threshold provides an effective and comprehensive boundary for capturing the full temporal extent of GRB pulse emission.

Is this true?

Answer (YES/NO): NO